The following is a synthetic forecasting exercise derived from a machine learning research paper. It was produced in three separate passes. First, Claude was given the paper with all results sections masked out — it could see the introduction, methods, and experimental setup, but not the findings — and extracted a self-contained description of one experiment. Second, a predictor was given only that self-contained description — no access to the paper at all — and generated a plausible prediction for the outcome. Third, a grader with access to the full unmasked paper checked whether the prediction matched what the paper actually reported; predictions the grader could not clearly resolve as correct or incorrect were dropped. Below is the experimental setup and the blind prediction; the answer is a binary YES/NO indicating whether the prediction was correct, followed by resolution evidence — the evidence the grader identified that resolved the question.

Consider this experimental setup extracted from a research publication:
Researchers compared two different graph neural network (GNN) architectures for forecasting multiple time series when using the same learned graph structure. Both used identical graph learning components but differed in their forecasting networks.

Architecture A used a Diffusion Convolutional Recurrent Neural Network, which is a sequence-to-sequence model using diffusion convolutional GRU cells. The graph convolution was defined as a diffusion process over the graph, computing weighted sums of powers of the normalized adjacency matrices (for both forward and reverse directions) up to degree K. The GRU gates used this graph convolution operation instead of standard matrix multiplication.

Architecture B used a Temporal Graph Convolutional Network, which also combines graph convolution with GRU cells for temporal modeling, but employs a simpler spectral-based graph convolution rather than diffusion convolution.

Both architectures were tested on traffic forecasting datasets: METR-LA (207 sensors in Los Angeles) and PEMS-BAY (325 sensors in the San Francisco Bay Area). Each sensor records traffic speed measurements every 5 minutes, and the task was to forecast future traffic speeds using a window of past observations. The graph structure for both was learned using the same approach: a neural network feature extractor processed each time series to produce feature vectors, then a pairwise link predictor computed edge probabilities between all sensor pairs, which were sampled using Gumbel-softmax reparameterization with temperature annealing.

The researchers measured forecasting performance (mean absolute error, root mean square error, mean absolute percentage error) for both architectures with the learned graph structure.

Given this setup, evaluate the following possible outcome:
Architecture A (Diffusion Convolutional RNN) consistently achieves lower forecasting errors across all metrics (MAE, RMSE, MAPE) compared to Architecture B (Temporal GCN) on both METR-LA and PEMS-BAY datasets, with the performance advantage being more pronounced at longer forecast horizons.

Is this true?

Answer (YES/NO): YES